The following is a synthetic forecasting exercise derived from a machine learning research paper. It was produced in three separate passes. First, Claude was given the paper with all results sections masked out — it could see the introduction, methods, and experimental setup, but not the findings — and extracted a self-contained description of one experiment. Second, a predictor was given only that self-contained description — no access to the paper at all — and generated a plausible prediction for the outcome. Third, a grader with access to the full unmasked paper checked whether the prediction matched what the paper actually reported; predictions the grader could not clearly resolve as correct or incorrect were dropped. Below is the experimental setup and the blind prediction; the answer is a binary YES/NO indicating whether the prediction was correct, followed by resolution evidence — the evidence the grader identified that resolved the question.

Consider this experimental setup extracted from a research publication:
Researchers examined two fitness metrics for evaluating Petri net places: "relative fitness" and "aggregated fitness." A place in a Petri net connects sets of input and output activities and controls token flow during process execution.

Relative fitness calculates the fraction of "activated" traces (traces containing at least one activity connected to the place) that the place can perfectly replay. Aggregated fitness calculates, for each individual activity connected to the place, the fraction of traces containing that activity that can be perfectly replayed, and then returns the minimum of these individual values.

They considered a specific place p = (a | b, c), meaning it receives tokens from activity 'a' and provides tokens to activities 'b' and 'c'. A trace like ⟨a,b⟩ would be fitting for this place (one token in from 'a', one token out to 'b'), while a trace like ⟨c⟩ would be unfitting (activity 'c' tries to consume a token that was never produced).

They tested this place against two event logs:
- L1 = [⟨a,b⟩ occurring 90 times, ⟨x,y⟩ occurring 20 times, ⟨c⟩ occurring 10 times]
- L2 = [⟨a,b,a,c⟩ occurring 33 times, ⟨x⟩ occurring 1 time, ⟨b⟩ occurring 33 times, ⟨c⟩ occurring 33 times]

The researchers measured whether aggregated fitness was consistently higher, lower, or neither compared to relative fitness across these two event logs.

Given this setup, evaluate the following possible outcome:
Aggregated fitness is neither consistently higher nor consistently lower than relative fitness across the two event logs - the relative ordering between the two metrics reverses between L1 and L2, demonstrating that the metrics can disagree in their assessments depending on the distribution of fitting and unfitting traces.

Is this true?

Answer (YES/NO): YES